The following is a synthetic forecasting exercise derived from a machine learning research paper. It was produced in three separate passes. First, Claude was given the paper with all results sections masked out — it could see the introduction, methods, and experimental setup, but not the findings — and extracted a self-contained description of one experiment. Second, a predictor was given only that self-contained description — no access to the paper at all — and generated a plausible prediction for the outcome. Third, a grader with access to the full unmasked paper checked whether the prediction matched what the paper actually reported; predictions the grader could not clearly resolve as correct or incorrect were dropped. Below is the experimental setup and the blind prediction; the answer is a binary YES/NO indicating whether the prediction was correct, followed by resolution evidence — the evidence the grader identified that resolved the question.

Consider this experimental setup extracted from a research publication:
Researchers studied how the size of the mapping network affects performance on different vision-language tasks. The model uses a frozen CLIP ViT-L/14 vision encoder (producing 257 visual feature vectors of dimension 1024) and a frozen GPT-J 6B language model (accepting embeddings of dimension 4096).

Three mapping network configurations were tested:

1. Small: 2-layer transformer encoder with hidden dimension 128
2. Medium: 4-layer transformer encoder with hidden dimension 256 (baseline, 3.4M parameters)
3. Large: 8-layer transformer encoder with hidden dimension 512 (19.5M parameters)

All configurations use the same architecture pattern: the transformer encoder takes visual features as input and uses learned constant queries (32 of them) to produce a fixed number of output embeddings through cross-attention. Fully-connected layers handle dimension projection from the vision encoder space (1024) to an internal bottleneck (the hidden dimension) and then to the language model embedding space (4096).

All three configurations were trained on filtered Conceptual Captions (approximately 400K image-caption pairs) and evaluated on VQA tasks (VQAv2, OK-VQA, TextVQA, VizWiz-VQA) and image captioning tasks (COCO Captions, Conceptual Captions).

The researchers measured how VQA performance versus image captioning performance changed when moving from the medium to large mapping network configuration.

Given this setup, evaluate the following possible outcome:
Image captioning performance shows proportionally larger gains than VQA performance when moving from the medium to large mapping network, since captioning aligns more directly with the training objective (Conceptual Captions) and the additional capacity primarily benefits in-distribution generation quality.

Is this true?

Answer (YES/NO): YES